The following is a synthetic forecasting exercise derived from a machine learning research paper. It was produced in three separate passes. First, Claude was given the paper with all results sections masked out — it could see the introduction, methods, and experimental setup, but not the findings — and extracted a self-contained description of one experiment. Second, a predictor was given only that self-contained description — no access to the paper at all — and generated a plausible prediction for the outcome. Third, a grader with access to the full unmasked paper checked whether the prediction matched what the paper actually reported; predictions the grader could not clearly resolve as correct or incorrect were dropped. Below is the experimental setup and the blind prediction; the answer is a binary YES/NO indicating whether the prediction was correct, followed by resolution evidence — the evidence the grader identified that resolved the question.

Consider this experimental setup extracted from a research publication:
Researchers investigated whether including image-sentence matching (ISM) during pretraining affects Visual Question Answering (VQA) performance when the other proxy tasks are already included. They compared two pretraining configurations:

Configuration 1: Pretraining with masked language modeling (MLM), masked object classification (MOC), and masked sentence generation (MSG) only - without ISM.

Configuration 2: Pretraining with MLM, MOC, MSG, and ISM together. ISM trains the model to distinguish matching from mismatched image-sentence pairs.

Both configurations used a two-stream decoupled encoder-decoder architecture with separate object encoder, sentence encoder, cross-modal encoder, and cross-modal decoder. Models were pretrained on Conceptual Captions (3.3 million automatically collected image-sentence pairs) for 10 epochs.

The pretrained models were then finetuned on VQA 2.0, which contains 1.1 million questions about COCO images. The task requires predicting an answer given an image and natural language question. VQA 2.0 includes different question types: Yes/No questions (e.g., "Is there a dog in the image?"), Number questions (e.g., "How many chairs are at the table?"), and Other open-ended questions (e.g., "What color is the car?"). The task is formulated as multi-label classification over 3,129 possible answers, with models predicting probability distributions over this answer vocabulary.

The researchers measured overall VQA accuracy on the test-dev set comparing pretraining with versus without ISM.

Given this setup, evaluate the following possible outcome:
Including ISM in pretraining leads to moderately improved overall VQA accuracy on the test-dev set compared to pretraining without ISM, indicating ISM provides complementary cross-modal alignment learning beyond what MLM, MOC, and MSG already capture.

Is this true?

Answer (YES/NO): NO